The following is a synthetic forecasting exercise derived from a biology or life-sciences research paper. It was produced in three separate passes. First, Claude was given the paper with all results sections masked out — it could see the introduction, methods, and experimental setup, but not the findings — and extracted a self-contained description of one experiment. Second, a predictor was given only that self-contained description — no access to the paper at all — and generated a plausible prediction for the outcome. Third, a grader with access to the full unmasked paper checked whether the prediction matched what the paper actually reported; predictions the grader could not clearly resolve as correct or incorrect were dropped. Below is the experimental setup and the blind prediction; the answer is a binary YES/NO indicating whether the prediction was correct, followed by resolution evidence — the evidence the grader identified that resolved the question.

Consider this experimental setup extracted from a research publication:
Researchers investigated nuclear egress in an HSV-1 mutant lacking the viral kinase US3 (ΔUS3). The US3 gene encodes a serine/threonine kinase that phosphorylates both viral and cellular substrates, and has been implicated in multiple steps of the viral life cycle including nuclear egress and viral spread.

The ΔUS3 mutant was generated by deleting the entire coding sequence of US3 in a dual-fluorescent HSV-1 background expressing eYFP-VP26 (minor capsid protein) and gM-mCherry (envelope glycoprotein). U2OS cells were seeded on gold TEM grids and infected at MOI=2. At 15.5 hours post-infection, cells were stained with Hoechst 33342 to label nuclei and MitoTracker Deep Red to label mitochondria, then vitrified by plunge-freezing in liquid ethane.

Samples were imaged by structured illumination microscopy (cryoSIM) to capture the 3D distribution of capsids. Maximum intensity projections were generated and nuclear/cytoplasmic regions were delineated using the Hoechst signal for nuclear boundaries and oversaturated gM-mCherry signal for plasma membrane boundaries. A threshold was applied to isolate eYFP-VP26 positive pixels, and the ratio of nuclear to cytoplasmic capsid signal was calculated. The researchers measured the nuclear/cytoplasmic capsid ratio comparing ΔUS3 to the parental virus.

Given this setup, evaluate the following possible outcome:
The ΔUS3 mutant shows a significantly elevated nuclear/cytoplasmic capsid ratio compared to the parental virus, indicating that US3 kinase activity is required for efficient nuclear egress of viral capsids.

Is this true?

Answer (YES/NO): YES